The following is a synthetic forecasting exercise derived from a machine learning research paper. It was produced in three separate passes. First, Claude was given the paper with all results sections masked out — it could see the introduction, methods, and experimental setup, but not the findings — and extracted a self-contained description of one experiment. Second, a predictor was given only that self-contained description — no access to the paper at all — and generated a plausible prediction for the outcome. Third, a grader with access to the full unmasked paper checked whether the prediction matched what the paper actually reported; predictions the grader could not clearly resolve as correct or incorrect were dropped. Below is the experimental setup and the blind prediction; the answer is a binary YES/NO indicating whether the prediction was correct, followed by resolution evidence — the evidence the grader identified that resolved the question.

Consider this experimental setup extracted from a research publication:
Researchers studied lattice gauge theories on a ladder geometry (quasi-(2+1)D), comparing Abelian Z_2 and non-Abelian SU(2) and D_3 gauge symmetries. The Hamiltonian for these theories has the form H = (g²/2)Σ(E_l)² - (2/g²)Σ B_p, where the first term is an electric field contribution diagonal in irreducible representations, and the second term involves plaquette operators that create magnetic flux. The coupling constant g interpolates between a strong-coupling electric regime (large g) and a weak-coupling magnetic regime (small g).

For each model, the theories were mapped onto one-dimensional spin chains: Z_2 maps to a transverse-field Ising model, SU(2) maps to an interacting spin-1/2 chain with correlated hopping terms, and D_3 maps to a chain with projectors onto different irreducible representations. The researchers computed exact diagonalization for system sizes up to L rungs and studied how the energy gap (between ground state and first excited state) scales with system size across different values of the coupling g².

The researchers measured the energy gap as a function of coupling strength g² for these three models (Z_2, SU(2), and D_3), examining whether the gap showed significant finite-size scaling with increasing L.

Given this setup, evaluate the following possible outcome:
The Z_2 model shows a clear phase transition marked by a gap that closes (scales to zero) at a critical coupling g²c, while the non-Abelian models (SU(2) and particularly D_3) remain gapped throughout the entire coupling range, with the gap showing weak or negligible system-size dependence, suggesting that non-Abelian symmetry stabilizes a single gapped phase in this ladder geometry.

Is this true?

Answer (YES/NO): NO